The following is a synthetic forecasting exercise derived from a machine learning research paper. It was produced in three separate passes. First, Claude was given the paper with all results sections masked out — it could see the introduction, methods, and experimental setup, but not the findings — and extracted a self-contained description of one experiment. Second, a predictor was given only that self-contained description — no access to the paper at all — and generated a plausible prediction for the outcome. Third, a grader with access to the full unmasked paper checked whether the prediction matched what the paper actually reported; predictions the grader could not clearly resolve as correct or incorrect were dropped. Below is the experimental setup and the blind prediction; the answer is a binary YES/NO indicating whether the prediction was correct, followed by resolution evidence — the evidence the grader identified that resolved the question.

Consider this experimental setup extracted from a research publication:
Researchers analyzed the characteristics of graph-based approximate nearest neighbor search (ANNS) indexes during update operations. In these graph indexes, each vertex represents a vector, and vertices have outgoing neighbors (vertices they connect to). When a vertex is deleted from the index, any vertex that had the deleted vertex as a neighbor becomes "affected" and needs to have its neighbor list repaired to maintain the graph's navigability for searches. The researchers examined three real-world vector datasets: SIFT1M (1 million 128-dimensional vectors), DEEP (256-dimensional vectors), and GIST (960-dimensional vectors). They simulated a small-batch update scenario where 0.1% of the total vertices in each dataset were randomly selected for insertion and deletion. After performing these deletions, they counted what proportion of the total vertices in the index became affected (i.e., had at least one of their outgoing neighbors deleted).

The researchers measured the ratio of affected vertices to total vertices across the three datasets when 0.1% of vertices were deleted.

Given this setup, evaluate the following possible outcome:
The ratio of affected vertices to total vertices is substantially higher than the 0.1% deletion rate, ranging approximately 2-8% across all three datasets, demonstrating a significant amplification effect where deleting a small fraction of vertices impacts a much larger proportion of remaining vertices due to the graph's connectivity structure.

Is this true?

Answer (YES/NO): NO